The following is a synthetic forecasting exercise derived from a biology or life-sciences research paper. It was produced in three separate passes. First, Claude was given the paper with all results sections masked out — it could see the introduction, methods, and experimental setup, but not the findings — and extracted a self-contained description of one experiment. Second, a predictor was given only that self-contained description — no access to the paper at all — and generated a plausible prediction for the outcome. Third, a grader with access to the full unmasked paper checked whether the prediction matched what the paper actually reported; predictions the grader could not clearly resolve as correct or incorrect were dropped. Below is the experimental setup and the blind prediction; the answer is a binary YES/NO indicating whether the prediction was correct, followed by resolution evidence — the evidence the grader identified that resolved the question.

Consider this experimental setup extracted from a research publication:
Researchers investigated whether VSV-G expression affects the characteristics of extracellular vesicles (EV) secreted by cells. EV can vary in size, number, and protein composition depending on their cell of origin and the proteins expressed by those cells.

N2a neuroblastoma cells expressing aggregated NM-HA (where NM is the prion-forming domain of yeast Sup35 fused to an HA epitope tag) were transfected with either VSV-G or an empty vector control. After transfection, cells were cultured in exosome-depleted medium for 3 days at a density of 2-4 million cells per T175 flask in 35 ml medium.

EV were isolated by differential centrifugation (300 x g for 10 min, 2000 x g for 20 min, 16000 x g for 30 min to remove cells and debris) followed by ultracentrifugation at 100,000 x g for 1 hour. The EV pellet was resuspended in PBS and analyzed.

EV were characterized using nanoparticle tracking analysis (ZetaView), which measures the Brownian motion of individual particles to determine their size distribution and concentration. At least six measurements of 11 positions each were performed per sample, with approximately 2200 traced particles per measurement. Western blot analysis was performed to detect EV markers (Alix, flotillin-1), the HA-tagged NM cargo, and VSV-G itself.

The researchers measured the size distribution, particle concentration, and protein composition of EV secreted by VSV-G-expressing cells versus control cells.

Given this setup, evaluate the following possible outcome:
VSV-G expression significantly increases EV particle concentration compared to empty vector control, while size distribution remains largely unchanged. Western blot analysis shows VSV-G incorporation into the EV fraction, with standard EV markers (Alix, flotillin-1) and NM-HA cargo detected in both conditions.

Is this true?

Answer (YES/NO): YES